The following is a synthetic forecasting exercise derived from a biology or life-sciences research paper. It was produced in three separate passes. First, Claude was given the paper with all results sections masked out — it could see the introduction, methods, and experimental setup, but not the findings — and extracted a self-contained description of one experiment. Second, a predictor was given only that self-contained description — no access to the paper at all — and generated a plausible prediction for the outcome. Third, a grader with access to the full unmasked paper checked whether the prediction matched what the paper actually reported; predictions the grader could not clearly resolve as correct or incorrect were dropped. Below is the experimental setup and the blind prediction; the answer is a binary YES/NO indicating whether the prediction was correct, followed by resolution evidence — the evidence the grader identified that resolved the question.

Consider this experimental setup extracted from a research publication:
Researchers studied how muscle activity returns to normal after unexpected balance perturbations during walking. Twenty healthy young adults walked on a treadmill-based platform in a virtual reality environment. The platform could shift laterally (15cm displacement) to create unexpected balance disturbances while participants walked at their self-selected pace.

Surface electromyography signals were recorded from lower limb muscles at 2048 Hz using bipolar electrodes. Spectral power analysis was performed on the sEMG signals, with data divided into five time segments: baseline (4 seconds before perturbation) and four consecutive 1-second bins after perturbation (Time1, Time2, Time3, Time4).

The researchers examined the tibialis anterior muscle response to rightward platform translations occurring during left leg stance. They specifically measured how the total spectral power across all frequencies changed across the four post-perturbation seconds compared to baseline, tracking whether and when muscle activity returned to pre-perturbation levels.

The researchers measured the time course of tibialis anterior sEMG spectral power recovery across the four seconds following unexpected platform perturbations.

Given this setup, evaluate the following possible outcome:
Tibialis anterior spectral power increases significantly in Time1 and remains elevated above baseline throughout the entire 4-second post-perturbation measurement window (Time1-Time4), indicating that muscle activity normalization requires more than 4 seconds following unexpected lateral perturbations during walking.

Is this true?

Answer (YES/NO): NO